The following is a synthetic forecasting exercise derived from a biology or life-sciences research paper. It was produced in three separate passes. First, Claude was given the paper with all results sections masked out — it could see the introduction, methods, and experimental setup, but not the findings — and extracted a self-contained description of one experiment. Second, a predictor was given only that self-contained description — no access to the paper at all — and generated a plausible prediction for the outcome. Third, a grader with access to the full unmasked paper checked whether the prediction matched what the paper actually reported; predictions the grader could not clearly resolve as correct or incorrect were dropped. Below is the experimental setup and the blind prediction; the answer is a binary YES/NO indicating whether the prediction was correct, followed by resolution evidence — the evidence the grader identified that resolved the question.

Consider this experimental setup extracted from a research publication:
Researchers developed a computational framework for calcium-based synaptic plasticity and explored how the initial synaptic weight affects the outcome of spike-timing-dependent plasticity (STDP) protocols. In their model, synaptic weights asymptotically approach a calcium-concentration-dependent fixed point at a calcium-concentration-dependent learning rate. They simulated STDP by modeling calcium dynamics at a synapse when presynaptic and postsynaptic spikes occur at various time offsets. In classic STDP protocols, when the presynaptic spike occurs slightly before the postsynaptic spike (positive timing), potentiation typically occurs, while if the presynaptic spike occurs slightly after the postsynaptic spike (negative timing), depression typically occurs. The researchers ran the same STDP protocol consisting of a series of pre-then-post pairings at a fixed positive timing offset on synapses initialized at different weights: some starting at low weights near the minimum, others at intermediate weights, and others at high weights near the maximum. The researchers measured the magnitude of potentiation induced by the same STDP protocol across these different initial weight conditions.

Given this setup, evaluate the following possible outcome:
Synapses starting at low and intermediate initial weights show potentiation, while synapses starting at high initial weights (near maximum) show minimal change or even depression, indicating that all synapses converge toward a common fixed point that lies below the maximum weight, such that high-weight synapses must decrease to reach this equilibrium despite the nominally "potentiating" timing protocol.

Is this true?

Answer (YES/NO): NO